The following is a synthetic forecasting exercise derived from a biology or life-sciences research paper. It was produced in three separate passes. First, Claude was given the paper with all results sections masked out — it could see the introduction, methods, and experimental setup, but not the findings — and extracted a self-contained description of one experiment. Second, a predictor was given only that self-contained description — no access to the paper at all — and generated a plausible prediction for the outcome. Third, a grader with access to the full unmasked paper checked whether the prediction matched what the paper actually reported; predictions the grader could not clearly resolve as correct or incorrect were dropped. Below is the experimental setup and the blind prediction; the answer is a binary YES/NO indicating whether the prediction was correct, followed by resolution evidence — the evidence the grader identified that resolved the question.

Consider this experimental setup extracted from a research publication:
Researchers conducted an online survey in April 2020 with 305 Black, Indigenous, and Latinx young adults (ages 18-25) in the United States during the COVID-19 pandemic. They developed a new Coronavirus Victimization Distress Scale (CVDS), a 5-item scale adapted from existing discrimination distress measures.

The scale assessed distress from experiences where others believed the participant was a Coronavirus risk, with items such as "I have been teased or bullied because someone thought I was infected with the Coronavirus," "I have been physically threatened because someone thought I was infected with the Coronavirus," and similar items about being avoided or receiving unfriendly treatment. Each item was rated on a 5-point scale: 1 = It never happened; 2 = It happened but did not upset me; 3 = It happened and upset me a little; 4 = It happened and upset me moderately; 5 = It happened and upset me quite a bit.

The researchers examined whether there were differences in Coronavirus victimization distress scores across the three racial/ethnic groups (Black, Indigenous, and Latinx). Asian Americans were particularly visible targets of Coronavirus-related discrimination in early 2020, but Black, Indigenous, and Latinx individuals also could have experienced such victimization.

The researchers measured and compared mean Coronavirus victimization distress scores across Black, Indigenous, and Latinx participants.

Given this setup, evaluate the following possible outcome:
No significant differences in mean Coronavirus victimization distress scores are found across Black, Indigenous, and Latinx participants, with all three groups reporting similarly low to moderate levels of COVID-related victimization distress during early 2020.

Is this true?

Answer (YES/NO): YES